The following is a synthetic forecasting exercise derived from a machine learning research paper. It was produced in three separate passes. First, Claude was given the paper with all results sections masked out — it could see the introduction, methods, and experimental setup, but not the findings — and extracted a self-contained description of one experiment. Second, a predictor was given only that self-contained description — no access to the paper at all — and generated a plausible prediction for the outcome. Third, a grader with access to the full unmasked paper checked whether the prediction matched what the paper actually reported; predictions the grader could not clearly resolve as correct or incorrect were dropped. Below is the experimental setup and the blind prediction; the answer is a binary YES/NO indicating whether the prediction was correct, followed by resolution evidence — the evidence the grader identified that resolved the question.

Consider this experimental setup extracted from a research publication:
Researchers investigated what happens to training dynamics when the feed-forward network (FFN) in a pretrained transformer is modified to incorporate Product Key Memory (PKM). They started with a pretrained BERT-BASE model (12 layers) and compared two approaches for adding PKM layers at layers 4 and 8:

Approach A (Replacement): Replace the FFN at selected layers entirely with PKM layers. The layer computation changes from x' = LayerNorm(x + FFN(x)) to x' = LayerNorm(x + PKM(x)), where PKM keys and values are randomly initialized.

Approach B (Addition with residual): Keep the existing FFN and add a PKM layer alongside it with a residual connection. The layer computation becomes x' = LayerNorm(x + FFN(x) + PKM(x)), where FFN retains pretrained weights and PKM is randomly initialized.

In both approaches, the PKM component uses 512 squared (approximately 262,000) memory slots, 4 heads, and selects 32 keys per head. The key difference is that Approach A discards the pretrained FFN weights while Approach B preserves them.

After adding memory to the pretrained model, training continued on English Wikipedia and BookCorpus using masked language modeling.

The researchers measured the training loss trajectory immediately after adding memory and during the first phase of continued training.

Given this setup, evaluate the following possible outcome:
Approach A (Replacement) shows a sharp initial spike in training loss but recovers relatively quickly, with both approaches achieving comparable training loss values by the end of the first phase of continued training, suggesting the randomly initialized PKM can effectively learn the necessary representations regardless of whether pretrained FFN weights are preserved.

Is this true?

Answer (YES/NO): NO